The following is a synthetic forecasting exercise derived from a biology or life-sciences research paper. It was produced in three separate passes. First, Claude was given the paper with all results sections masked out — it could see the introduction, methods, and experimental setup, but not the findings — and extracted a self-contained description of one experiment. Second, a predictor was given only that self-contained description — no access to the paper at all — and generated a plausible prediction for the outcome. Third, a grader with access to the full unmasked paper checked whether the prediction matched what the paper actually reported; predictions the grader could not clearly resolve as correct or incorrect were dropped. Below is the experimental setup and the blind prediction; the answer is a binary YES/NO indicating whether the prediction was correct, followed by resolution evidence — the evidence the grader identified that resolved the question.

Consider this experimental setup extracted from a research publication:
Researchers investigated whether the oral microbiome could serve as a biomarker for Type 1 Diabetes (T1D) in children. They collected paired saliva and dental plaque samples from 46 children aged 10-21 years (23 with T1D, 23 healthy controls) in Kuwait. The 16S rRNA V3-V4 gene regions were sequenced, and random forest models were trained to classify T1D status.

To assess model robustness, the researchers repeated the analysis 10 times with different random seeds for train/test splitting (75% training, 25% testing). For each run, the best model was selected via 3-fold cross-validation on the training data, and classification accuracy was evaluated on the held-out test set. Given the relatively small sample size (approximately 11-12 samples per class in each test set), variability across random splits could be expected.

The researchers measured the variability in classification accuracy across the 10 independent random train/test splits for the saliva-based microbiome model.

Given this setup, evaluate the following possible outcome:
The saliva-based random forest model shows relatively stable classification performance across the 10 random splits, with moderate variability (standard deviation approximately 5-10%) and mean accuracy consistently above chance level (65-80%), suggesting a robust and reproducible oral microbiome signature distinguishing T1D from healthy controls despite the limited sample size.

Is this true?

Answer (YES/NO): NO